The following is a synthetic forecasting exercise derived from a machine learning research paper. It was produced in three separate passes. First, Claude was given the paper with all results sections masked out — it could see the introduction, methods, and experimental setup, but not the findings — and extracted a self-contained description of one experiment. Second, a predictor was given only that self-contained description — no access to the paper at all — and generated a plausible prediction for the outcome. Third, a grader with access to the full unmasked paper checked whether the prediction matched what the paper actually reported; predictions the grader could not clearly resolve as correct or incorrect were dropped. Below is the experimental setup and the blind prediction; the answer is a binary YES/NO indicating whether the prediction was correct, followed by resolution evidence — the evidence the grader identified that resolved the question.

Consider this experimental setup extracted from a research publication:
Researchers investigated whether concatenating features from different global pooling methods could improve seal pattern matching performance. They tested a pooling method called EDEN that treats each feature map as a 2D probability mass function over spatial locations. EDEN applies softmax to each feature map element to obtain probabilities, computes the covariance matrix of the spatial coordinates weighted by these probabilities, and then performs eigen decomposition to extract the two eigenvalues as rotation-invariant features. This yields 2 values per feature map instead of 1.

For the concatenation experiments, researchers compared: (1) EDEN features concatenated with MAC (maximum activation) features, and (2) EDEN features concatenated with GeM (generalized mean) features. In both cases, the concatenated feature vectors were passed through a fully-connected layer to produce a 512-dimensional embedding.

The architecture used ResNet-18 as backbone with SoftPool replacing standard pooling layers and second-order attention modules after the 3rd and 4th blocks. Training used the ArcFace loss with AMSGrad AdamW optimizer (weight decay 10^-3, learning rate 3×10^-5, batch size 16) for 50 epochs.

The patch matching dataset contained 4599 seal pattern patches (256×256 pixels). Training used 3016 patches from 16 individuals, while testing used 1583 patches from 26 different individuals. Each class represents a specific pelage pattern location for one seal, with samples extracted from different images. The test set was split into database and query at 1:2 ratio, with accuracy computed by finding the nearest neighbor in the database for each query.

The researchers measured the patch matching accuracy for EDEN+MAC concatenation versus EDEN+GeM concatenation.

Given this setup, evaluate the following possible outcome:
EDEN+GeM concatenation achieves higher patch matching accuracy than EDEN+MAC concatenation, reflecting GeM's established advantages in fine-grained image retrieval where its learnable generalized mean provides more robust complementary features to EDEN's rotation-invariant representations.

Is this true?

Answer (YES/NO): NO